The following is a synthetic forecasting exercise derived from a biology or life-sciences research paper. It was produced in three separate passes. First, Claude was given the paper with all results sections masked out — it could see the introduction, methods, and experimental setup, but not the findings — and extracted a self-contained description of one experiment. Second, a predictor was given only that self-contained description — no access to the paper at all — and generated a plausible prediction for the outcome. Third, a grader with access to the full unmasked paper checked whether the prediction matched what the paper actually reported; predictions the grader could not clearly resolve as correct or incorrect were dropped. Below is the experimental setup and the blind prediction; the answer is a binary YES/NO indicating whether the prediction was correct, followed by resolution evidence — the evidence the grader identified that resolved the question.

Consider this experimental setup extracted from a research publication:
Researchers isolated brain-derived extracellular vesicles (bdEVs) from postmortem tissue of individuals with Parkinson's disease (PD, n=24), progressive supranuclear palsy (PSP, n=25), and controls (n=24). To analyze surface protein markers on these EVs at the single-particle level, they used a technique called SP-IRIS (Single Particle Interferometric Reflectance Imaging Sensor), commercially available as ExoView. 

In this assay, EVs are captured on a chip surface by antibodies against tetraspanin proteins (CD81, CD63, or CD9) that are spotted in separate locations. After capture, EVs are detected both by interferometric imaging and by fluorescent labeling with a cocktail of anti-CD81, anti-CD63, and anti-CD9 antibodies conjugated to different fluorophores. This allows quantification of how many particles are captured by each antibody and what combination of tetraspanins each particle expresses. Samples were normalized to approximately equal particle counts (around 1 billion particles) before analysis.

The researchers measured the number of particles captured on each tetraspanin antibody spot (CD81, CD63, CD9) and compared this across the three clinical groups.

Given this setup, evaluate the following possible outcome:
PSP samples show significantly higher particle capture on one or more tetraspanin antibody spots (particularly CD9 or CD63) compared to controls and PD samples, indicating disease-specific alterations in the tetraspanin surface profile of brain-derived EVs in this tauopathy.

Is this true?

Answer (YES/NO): NO